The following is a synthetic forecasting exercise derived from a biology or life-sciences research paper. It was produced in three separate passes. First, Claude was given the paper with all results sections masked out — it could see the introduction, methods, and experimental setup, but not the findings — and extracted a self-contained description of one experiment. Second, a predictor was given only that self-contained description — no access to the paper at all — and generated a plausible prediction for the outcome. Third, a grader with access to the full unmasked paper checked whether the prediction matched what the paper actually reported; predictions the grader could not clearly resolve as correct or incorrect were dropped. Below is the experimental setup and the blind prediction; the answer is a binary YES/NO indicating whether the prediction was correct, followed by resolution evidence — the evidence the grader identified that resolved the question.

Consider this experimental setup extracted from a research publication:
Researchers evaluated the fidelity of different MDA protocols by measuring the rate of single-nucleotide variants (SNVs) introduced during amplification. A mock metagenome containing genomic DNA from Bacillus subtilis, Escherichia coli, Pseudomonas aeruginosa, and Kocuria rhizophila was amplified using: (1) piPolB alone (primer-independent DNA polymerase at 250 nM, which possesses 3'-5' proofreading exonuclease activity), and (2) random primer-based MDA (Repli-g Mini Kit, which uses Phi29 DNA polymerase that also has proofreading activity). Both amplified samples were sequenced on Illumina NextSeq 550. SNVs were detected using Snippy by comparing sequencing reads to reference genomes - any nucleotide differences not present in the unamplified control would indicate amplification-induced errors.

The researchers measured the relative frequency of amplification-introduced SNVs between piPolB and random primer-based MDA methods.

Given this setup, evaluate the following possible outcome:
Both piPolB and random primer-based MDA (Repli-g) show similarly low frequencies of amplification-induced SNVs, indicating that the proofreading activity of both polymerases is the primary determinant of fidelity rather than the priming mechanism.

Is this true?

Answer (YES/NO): NO